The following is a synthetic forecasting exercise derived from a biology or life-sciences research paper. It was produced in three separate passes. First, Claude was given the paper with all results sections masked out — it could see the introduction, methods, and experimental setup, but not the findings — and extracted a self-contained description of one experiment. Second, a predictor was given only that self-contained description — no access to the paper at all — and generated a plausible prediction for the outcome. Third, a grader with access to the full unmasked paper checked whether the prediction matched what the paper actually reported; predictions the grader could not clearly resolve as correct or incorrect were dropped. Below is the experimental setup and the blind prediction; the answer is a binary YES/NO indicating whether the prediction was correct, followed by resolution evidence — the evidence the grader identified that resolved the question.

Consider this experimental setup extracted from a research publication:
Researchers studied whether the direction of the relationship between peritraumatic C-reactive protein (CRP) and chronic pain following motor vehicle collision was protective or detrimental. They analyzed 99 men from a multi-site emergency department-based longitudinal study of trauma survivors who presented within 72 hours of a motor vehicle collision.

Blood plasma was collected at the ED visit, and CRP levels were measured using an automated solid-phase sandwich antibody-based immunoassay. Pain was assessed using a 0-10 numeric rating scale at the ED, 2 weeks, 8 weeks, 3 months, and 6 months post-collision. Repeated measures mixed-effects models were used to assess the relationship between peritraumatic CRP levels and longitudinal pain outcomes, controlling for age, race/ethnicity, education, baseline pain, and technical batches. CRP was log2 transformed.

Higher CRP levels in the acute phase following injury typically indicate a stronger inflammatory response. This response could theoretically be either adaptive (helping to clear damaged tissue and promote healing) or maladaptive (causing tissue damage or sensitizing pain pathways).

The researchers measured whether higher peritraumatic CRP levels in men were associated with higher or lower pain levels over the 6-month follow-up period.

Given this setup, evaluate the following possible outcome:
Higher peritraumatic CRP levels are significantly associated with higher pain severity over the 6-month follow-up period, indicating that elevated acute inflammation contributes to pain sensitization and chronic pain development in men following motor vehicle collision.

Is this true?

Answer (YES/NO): NO